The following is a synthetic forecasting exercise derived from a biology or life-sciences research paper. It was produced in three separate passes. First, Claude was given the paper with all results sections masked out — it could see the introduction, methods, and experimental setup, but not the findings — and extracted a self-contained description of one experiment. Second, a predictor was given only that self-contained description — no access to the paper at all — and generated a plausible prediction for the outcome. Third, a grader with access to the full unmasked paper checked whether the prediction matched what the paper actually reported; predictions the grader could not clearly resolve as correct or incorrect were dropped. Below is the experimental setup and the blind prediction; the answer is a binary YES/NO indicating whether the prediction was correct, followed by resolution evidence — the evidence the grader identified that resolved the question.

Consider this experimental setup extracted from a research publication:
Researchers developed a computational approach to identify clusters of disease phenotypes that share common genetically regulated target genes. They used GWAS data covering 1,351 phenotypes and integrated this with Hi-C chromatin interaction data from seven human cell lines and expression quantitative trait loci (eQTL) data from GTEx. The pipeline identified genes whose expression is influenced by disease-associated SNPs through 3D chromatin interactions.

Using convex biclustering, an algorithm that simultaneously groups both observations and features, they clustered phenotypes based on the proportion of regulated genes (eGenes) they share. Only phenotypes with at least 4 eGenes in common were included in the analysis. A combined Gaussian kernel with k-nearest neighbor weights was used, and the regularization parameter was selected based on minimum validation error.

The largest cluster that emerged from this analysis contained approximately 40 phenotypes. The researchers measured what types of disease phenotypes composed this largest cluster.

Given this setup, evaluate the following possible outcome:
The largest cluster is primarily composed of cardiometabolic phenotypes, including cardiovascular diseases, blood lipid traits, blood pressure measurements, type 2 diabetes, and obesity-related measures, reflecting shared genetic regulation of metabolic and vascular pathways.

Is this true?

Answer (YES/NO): NO